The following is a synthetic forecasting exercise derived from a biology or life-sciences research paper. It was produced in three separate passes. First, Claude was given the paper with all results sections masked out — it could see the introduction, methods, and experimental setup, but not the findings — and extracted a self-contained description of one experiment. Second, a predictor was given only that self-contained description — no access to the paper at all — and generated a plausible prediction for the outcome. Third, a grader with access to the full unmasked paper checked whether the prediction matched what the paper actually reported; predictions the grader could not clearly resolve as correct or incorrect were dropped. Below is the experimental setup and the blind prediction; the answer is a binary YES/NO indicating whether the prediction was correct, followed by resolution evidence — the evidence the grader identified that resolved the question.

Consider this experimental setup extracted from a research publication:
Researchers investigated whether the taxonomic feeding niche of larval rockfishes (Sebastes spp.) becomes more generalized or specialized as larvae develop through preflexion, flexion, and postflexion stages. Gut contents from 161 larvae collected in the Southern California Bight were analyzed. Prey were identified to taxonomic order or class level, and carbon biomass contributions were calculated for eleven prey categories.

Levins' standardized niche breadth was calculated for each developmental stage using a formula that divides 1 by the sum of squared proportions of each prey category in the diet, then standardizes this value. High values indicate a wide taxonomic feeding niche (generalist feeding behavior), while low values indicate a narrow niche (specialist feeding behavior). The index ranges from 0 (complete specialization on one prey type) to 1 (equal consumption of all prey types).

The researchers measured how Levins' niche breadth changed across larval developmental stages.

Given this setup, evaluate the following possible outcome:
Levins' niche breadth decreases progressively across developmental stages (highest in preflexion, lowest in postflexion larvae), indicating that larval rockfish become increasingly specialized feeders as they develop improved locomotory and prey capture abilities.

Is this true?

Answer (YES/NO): NO